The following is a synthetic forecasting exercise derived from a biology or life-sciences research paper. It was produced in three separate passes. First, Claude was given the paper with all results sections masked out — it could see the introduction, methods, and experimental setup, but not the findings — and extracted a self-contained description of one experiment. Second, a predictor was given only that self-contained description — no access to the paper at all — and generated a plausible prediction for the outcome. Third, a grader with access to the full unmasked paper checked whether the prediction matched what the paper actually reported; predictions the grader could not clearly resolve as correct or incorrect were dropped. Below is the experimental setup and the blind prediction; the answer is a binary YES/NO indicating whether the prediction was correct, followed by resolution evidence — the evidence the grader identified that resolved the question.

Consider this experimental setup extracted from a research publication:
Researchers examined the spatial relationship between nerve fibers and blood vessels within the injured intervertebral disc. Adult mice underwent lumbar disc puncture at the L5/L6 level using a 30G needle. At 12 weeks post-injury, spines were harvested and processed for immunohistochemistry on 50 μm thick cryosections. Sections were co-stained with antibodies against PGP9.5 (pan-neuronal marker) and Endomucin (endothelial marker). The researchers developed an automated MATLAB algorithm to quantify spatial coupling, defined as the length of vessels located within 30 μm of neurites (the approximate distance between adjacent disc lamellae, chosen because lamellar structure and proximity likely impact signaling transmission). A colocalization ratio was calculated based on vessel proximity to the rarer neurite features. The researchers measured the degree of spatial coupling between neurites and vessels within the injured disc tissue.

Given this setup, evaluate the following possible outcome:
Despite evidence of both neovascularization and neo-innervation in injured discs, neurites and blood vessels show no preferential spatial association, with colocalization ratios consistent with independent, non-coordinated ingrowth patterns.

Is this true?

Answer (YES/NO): NO